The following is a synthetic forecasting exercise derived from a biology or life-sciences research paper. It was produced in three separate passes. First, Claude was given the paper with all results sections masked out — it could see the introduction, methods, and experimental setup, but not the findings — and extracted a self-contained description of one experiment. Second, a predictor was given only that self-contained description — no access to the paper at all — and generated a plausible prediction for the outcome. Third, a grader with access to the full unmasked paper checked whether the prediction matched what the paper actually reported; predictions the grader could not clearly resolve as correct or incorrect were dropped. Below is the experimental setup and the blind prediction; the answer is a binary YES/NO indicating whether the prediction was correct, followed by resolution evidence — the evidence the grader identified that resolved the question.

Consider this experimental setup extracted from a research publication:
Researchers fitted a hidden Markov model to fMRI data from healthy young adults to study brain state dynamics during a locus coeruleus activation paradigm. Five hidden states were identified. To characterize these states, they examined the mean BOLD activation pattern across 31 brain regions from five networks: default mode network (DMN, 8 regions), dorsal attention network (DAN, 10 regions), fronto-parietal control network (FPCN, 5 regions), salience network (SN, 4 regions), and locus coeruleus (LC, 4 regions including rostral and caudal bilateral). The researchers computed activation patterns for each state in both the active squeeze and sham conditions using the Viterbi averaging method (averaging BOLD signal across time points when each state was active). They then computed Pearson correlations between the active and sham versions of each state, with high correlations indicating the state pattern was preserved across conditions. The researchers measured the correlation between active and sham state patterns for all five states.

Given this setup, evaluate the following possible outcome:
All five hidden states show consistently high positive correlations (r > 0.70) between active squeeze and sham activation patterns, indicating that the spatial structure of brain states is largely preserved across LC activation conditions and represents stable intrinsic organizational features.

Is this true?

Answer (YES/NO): NO